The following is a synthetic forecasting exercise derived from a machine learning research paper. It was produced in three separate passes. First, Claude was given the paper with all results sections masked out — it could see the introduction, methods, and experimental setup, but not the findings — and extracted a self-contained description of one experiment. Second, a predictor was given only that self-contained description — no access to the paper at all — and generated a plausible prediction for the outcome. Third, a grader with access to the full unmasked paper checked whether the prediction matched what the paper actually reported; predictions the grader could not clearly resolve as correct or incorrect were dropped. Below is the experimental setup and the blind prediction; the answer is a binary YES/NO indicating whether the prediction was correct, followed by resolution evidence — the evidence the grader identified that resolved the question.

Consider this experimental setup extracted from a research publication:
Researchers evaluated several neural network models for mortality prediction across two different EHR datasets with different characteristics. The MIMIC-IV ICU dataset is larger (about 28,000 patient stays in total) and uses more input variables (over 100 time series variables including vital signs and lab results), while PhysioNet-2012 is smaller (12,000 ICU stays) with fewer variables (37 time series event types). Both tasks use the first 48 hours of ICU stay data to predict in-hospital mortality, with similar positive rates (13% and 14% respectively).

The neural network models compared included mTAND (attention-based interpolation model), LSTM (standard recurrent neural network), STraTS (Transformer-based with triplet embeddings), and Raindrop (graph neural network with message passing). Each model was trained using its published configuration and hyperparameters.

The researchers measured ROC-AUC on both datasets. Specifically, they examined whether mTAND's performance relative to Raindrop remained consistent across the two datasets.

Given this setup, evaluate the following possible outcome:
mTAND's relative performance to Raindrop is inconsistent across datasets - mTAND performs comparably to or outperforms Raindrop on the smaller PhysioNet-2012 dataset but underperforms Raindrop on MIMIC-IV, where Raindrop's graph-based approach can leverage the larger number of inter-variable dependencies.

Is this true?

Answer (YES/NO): YES